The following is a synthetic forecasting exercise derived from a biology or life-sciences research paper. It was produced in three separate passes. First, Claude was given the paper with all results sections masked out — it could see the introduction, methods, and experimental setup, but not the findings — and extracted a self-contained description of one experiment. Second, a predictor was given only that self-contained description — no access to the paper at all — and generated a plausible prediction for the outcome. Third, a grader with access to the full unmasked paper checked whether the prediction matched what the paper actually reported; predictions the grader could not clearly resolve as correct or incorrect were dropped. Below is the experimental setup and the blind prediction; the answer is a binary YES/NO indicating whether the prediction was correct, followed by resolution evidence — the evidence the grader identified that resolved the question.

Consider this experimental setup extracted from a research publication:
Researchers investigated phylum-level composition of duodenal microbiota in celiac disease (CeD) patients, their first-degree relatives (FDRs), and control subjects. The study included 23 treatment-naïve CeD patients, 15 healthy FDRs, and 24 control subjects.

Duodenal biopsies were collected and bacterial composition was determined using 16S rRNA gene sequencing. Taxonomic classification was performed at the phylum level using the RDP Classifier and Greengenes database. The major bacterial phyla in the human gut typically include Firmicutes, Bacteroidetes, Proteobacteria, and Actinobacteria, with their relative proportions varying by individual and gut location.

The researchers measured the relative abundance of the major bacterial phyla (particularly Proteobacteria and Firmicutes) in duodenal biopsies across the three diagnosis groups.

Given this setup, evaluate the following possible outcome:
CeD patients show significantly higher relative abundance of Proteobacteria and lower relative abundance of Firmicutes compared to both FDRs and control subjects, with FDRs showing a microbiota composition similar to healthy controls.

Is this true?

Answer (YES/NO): NO